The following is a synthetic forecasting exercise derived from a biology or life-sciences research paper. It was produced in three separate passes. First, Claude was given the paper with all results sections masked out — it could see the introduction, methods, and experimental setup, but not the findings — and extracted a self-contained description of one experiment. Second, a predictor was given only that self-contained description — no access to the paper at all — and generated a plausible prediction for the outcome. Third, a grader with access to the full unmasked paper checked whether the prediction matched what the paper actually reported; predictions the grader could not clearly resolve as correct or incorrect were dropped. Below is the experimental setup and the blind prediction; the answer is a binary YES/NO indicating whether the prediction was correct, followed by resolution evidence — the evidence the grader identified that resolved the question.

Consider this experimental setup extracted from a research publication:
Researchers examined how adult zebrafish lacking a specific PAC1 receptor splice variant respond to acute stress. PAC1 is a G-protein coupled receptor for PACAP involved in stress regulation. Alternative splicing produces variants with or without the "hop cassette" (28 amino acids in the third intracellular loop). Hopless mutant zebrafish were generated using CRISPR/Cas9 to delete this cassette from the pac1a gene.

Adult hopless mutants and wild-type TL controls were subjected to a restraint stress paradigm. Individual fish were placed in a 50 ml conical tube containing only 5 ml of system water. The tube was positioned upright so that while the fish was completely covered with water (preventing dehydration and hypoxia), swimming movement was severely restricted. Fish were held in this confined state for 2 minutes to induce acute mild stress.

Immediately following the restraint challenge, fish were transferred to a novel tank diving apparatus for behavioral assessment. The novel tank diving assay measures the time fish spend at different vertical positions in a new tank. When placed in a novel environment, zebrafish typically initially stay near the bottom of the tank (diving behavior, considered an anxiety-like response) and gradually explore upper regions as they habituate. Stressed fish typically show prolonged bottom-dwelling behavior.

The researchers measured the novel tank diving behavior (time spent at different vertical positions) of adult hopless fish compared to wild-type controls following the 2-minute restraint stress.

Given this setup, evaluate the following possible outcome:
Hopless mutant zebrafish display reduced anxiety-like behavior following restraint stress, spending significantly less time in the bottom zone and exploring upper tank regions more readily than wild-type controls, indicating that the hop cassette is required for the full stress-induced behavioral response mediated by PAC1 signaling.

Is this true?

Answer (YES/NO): YES